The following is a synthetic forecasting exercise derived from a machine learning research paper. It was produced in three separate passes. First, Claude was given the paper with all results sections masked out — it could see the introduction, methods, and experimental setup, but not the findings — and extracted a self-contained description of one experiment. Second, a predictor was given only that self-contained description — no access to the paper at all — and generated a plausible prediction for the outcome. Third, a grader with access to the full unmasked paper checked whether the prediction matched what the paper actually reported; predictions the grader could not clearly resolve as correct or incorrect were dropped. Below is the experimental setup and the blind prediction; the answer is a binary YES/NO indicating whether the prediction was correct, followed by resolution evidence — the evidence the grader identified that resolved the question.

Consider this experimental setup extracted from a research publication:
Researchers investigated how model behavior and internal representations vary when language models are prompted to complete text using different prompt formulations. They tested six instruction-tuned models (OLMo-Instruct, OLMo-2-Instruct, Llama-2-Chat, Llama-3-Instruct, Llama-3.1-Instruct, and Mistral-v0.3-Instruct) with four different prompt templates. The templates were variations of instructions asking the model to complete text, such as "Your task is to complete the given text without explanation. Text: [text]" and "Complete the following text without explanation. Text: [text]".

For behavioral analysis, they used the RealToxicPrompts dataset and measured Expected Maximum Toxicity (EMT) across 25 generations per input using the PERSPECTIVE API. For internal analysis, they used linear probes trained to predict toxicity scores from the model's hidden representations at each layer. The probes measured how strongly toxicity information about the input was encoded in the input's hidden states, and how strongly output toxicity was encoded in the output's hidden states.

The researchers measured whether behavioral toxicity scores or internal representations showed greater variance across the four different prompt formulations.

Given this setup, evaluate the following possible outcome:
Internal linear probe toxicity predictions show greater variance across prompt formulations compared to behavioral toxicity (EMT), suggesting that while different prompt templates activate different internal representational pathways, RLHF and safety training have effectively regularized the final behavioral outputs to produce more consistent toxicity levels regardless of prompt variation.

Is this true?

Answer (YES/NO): NO